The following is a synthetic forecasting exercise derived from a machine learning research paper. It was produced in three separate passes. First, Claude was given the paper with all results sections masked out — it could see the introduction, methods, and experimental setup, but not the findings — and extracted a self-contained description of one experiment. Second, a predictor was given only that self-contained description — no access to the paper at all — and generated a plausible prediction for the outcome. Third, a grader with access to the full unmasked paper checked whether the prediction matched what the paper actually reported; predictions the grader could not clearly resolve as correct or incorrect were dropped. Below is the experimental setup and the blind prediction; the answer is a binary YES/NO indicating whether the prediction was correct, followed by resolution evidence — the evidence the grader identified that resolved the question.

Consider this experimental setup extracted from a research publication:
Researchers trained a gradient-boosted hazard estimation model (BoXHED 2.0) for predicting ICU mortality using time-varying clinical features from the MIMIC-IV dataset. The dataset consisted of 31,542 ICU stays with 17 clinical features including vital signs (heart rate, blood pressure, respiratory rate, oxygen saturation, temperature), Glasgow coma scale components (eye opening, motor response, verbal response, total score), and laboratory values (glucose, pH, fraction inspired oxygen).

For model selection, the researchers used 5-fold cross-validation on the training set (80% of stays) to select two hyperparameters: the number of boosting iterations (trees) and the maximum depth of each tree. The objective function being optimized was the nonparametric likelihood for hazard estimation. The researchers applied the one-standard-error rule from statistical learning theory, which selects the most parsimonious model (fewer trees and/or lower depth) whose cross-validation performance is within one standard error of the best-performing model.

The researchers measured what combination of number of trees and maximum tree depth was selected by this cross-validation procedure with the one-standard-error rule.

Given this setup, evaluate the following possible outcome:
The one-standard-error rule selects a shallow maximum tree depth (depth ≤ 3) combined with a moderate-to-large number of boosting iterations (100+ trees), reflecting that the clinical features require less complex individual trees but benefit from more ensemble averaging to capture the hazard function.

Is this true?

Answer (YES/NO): NO